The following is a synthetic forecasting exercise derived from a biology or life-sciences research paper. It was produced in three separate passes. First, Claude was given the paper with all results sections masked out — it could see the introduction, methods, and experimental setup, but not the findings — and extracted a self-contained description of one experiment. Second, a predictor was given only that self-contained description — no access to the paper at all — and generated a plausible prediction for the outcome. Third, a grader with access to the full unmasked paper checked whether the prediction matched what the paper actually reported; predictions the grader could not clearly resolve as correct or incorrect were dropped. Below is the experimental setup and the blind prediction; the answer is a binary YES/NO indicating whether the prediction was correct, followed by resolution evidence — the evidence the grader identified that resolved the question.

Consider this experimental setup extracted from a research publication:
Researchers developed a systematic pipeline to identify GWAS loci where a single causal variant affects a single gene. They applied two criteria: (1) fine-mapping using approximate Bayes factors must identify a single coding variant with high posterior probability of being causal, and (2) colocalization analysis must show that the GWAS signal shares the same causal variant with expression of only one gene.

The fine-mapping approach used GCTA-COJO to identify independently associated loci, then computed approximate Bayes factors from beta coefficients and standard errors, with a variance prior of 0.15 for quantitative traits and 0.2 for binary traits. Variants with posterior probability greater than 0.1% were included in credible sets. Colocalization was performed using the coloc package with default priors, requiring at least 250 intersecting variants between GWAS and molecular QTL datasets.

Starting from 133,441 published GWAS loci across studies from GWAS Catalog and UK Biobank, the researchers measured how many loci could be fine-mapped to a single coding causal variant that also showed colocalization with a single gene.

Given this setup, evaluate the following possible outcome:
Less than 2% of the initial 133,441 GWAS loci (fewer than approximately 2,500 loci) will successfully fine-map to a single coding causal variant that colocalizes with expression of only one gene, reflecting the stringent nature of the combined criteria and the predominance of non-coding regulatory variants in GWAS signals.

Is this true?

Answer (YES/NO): YES